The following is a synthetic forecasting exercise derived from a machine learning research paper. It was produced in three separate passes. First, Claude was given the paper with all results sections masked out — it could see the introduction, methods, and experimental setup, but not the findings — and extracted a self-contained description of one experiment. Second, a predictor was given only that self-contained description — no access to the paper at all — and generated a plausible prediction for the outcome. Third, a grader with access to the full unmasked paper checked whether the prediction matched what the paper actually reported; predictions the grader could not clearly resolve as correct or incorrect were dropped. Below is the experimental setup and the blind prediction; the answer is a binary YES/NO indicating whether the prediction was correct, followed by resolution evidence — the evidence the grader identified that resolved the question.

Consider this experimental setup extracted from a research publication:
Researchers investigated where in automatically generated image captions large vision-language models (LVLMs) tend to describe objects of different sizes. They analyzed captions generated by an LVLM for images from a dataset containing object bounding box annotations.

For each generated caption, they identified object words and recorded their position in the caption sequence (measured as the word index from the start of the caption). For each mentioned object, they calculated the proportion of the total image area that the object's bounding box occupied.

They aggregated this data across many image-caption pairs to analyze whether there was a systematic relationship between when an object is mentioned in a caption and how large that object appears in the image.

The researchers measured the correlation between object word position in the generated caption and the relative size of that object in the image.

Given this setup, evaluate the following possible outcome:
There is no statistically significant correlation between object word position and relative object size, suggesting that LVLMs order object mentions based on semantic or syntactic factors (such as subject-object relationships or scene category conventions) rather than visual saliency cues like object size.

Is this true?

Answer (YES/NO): NO